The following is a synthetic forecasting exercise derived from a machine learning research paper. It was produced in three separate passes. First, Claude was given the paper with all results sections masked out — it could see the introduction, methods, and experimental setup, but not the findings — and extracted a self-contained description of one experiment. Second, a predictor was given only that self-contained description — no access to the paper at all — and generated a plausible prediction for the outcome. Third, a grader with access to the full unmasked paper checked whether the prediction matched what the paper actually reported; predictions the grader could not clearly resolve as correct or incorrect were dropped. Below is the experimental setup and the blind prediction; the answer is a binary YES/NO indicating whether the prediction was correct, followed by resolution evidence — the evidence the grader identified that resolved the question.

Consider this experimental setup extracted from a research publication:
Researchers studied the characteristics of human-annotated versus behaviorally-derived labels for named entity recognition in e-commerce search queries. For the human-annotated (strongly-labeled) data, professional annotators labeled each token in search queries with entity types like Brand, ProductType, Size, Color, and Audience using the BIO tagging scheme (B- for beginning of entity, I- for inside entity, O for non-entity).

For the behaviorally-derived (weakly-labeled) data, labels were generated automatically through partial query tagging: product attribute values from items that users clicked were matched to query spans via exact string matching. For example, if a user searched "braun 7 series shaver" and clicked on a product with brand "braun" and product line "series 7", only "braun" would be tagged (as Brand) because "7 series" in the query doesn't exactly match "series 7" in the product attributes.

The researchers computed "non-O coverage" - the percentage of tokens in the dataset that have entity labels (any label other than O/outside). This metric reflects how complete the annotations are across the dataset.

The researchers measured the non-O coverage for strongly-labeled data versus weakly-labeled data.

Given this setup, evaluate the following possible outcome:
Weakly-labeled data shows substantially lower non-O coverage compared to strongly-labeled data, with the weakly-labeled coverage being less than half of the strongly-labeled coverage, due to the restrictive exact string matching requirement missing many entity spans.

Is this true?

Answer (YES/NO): YES